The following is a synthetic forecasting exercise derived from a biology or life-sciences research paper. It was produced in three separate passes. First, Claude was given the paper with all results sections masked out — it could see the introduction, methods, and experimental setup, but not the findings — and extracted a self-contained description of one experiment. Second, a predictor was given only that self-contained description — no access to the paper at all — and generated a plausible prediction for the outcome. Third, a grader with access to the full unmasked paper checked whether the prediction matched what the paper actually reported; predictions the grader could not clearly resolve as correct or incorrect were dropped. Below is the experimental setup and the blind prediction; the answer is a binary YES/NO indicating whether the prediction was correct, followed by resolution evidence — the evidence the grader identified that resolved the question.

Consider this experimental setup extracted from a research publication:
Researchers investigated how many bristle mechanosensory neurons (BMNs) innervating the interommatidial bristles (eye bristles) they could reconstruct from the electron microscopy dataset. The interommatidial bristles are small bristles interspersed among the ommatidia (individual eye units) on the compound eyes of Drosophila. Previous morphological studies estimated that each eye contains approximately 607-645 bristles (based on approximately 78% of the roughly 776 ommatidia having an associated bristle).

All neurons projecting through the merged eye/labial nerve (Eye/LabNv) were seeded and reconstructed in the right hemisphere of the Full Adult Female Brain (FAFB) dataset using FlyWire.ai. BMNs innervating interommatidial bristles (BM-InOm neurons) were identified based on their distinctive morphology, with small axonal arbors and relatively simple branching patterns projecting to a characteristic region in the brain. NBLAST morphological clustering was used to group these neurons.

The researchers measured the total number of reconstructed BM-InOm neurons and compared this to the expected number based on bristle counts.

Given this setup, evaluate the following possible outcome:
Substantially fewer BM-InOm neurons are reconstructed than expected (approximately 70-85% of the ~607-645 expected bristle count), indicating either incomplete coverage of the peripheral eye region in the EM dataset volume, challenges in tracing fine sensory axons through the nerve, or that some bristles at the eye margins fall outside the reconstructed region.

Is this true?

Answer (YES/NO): NO